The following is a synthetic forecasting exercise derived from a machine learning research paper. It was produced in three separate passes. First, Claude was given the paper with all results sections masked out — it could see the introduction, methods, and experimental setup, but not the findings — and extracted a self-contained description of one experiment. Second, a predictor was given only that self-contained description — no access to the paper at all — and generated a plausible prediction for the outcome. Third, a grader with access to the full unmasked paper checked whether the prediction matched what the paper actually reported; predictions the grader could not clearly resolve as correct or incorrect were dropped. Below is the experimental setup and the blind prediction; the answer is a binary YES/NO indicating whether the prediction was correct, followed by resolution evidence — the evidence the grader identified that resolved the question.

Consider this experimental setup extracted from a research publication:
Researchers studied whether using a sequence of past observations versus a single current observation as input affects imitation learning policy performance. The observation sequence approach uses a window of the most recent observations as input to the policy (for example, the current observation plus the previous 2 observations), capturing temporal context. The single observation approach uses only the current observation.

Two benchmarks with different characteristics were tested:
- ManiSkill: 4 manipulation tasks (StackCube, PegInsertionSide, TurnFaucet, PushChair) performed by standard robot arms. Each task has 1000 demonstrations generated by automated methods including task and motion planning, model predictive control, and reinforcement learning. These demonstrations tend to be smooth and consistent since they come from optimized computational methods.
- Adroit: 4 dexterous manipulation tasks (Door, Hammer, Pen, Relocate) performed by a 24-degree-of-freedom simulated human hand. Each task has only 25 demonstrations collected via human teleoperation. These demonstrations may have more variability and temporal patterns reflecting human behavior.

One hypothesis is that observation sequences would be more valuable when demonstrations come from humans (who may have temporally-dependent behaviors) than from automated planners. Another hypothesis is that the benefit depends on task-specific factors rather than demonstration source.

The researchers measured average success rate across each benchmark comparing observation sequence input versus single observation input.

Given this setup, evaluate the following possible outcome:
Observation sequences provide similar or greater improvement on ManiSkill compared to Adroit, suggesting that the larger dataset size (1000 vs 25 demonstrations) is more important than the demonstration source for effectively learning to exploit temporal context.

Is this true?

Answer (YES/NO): NO